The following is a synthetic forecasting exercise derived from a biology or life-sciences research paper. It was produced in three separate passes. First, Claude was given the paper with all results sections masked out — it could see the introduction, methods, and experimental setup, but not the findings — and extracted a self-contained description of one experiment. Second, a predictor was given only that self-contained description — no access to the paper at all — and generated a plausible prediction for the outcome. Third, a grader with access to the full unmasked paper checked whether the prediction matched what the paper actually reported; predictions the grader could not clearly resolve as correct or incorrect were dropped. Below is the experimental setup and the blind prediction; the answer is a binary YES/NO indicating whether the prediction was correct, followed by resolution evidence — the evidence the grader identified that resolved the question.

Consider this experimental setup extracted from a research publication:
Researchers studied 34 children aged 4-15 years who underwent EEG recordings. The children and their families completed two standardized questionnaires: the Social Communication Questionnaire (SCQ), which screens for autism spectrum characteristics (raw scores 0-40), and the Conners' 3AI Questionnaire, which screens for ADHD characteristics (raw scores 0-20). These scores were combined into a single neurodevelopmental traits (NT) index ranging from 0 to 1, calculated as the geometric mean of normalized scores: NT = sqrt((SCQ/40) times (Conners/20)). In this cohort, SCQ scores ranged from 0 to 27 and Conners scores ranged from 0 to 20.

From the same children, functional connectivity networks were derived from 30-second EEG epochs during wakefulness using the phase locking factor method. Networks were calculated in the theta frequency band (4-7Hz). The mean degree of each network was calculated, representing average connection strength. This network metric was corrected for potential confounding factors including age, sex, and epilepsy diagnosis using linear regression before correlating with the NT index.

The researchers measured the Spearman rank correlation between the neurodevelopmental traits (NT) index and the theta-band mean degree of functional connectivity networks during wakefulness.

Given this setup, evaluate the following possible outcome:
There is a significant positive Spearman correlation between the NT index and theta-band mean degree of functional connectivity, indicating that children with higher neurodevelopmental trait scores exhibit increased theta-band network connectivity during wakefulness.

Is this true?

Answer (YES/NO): NO